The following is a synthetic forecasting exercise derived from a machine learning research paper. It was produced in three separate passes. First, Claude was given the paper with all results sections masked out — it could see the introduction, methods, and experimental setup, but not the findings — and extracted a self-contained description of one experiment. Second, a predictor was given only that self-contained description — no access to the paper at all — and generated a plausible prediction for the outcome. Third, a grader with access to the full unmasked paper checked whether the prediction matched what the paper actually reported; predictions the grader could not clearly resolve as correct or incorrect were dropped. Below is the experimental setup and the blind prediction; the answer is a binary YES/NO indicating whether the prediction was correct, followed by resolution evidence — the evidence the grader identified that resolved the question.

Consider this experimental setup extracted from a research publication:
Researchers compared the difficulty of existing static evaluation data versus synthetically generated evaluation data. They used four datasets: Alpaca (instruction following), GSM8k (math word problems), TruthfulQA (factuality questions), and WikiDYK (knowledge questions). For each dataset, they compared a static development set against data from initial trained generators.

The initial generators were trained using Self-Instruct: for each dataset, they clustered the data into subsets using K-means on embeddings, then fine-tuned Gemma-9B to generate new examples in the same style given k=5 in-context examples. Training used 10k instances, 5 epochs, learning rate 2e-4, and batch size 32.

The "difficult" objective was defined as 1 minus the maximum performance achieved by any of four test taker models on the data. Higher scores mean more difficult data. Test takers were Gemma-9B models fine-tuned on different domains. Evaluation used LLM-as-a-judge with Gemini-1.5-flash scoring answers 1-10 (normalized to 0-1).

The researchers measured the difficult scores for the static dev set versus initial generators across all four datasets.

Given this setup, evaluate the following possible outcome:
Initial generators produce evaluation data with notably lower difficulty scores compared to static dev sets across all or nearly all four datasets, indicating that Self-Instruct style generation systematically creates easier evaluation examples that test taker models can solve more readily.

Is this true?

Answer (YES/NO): NO